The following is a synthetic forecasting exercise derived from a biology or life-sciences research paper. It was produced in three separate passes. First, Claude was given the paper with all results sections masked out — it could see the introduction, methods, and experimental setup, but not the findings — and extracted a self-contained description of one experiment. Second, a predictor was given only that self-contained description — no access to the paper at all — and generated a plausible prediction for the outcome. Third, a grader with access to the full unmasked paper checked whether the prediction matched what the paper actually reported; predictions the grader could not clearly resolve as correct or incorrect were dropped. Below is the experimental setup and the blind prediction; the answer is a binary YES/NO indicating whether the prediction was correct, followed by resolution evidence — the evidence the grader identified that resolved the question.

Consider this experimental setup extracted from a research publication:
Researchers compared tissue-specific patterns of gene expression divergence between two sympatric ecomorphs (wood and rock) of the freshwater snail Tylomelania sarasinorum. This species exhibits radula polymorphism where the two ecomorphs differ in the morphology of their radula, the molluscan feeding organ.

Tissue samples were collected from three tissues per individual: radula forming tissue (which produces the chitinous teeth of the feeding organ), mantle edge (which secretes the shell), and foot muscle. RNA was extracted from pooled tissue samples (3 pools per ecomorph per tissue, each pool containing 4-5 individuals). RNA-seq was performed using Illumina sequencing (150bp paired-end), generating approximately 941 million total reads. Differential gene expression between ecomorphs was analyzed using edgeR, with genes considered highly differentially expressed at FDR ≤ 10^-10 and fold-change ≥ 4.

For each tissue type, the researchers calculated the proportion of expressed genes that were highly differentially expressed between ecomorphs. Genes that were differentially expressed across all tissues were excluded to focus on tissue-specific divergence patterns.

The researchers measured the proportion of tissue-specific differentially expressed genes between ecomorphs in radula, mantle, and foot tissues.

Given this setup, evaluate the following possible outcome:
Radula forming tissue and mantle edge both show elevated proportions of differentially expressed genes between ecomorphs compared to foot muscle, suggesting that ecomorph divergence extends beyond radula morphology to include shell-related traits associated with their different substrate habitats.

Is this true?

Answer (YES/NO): NO